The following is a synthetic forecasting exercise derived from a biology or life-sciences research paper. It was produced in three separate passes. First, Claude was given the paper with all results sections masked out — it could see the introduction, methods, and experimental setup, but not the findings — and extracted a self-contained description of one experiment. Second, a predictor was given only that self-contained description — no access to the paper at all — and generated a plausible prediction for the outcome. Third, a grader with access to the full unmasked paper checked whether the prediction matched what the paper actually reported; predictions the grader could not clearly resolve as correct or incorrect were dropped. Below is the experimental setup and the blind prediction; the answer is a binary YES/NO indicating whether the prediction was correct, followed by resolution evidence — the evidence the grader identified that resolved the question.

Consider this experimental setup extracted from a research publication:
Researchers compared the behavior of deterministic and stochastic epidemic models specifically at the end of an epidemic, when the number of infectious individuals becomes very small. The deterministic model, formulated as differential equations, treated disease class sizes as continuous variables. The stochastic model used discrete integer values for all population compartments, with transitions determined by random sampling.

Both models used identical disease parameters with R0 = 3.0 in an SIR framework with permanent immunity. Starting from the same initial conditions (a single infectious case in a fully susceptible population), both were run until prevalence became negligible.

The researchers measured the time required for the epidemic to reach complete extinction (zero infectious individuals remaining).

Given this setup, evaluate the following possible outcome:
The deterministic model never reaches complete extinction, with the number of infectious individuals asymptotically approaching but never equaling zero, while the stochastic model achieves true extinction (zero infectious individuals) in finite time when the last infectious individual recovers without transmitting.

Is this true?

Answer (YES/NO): YES